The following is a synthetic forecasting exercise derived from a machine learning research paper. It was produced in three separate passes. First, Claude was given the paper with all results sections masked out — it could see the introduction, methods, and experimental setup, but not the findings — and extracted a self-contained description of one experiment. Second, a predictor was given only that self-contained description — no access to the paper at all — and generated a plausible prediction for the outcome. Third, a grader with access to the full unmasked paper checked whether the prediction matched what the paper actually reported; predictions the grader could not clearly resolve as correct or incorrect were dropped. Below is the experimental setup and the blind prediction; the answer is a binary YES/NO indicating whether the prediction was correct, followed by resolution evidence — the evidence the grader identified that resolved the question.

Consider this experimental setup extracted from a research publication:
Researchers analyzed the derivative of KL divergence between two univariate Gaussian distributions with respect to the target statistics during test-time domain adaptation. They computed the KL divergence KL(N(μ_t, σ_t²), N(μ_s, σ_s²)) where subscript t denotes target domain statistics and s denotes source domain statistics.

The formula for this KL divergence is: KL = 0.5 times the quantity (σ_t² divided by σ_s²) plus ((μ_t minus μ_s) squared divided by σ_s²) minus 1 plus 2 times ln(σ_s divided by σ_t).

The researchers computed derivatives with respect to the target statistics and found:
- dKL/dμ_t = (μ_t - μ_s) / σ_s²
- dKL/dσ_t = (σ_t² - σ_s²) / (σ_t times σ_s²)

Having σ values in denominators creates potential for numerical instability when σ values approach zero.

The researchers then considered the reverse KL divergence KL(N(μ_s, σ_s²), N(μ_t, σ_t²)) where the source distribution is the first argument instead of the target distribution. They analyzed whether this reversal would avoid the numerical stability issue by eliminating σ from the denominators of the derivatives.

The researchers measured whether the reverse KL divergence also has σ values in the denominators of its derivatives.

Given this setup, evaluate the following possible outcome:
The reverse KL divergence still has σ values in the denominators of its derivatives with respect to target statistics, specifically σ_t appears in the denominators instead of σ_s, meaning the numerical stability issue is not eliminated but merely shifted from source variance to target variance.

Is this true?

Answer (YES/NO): YES